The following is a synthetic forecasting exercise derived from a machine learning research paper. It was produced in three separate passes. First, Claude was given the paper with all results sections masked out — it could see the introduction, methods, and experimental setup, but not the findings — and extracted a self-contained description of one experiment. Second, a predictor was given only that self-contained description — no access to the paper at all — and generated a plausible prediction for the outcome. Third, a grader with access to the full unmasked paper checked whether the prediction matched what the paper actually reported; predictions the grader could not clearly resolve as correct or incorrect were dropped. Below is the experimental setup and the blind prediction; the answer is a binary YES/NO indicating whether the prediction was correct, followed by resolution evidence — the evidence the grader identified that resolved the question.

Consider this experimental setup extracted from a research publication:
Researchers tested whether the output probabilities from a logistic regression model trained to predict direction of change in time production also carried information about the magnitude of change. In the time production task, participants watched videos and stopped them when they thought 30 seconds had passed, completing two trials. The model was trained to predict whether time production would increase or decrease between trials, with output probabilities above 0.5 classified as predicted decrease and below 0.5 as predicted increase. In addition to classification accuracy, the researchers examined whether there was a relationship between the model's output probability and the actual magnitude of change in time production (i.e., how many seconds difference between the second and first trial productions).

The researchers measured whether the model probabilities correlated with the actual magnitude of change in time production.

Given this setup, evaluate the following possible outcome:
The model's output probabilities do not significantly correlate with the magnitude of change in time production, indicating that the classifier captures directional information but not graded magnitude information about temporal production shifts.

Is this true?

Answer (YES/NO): NO